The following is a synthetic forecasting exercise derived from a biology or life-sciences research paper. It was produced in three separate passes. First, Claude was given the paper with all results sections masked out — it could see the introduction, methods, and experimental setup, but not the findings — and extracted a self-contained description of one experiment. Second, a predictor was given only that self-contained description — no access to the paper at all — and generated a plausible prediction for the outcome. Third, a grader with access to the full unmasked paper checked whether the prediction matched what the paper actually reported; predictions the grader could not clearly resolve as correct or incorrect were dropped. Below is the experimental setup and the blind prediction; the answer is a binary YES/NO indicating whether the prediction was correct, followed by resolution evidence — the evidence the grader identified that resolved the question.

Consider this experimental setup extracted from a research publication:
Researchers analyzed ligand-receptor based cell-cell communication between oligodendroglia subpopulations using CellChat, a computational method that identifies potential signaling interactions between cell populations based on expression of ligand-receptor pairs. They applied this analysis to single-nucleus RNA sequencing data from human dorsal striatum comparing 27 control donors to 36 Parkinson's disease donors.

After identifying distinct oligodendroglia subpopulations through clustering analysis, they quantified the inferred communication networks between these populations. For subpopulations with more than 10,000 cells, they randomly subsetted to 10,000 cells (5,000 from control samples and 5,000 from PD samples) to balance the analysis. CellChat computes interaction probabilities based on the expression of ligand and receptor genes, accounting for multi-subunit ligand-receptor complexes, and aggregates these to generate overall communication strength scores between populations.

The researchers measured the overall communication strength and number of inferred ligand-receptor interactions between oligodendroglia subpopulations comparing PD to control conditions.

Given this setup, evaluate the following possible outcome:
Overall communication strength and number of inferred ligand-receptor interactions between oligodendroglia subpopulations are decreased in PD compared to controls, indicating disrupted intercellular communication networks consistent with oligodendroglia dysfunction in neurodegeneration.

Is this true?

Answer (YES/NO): YES